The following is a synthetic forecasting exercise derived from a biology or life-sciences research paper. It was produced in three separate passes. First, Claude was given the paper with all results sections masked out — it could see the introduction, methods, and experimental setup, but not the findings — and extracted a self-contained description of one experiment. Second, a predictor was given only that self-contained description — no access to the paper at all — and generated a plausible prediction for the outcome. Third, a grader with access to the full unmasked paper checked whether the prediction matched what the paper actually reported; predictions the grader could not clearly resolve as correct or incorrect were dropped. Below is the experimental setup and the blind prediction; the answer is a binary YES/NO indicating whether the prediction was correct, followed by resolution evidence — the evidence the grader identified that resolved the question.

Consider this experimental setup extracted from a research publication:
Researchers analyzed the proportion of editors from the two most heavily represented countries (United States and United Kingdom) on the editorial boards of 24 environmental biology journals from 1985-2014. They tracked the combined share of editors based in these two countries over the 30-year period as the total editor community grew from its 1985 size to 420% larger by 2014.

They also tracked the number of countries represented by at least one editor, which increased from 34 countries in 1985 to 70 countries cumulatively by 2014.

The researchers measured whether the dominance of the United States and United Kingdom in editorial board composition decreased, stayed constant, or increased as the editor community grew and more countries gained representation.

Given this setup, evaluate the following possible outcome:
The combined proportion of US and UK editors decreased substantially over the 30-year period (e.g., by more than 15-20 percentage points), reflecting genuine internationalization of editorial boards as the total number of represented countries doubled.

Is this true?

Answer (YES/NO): NO